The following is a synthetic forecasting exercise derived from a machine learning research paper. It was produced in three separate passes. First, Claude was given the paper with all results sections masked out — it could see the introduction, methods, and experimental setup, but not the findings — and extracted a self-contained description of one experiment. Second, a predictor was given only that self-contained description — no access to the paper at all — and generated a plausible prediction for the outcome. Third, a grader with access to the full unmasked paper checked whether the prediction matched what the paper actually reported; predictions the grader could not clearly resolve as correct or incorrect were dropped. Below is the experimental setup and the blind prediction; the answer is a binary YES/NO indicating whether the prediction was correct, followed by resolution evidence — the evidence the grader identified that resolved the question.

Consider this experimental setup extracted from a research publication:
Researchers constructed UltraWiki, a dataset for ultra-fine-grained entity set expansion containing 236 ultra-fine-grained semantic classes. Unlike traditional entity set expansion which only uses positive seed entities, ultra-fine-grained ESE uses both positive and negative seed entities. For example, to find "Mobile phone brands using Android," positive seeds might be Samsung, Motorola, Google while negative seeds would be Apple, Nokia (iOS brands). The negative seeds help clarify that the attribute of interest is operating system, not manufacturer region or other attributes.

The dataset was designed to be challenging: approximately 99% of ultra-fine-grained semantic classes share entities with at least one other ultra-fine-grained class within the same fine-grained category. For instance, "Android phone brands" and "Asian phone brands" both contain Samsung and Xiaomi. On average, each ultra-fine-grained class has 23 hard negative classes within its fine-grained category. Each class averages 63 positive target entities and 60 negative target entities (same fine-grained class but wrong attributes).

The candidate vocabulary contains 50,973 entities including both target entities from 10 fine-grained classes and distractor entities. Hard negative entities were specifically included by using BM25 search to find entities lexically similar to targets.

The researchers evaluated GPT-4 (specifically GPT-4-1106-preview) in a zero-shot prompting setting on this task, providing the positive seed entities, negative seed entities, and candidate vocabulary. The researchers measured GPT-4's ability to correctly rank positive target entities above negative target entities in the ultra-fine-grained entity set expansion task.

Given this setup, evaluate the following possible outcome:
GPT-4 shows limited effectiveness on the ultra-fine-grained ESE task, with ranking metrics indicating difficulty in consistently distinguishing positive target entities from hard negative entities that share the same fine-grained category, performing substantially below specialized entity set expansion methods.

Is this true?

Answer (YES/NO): NO